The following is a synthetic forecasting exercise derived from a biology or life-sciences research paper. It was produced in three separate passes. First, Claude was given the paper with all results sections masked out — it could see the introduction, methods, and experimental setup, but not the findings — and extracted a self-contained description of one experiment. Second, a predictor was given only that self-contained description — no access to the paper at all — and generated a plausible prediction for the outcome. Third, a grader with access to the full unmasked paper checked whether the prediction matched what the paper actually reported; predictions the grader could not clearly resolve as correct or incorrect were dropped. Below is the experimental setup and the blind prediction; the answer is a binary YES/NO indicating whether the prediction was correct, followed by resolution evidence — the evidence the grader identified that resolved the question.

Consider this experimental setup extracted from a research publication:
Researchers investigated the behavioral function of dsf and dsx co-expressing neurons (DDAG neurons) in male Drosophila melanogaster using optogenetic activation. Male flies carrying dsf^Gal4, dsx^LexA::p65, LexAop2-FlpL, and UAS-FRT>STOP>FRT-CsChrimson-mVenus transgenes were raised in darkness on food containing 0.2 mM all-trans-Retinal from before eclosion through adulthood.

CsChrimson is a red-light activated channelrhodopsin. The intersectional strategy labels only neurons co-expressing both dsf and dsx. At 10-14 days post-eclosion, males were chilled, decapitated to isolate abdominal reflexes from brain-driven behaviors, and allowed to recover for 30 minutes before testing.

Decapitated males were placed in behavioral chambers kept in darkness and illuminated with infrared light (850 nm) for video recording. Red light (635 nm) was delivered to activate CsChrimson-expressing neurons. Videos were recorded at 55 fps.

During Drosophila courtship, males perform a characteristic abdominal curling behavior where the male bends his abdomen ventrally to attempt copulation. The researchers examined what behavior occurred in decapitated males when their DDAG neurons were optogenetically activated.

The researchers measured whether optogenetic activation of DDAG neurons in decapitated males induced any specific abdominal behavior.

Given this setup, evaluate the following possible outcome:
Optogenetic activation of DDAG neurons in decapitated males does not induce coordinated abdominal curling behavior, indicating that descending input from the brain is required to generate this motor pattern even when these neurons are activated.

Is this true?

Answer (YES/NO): NO